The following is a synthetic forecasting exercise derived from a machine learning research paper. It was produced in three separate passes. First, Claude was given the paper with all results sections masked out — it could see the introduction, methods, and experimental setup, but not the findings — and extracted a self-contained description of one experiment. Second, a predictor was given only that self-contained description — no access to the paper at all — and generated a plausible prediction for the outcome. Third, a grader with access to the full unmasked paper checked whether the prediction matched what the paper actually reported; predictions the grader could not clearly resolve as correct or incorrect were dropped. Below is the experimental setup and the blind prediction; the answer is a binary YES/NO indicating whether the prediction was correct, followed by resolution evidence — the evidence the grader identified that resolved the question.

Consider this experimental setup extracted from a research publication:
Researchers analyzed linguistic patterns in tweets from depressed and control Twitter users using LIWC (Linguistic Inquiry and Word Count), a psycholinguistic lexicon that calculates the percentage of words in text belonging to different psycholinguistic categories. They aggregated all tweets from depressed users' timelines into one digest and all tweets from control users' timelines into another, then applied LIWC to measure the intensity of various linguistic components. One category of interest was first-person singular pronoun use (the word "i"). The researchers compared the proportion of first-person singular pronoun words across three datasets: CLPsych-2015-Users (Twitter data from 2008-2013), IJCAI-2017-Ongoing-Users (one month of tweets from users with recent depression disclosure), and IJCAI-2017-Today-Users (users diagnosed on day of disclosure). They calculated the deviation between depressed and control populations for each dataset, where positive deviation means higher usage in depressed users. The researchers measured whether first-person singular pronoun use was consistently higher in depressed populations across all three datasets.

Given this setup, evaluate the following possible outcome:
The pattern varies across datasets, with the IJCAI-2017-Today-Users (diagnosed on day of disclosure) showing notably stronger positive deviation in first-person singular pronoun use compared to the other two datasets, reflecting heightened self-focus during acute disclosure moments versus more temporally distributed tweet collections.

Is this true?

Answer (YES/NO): NO